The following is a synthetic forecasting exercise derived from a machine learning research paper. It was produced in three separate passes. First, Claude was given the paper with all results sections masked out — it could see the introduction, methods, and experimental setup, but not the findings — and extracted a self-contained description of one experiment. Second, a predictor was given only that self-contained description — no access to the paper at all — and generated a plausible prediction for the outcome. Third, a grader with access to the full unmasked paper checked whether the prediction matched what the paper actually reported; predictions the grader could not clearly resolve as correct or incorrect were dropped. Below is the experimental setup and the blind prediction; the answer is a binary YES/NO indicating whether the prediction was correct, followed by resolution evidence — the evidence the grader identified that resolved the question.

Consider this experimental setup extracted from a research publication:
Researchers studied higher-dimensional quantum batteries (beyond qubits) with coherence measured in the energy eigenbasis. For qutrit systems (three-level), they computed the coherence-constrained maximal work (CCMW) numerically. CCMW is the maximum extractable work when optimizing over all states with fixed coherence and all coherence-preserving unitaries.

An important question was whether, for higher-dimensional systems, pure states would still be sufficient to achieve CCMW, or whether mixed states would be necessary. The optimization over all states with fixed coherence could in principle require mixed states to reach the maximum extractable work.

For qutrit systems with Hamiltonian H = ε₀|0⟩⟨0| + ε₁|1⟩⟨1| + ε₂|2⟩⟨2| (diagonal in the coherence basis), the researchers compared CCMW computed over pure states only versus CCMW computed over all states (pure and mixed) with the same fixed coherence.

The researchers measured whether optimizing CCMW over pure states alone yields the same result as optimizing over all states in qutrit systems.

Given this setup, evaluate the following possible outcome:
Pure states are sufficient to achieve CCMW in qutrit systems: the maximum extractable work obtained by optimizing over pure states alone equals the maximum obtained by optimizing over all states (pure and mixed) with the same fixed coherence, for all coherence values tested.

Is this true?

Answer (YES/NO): YES